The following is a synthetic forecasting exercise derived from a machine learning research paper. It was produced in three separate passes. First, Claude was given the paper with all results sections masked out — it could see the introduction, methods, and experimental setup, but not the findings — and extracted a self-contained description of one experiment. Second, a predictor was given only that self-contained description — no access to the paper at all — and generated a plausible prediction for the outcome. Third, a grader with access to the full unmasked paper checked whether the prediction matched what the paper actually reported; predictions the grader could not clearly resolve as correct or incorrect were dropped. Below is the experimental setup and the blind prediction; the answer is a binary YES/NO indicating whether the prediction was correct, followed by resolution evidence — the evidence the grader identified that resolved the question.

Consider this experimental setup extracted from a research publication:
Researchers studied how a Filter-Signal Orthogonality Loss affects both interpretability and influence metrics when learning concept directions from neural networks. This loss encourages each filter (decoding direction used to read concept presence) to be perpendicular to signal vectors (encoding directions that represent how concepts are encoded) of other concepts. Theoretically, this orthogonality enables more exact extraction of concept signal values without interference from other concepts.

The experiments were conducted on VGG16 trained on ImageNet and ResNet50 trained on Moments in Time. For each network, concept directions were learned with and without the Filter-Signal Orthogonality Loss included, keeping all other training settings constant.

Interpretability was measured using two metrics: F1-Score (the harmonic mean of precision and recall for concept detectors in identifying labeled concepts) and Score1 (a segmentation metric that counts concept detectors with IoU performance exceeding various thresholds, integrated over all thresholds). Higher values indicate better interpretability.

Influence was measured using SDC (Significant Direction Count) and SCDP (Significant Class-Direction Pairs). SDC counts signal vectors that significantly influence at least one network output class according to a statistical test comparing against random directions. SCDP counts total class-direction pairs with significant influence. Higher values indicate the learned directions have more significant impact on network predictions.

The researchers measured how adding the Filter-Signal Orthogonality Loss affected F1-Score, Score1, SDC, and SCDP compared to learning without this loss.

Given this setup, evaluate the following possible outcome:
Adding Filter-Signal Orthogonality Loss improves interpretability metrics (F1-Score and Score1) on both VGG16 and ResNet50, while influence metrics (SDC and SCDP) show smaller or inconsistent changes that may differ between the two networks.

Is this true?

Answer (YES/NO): NO